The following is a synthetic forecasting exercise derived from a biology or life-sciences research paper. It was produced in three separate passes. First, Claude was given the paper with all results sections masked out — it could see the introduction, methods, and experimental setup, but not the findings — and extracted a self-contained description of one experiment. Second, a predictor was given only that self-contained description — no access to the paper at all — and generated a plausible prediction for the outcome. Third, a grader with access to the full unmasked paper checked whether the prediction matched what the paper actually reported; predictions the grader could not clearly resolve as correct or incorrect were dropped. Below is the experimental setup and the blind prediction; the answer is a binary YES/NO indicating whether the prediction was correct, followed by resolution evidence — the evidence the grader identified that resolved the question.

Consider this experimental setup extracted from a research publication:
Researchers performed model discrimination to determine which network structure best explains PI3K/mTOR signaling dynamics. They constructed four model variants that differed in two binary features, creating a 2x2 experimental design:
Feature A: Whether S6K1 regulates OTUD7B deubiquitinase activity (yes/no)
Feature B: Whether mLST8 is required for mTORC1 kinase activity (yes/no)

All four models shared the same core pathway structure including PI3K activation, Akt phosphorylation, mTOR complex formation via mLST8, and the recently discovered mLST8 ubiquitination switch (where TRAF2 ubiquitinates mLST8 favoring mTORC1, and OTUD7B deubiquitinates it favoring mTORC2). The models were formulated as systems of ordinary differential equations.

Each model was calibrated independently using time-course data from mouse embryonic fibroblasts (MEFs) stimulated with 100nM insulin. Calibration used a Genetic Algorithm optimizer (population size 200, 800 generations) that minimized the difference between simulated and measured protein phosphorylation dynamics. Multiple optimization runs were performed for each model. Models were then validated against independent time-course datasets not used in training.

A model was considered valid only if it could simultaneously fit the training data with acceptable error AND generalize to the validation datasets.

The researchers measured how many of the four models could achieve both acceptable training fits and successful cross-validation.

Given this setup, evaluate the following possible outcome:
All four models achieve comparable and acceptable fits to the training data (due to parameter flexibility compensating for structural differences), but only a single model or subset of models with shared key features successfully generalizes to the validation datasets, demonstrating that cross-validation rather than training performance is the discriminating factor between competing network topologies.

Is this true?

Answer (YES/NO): YES